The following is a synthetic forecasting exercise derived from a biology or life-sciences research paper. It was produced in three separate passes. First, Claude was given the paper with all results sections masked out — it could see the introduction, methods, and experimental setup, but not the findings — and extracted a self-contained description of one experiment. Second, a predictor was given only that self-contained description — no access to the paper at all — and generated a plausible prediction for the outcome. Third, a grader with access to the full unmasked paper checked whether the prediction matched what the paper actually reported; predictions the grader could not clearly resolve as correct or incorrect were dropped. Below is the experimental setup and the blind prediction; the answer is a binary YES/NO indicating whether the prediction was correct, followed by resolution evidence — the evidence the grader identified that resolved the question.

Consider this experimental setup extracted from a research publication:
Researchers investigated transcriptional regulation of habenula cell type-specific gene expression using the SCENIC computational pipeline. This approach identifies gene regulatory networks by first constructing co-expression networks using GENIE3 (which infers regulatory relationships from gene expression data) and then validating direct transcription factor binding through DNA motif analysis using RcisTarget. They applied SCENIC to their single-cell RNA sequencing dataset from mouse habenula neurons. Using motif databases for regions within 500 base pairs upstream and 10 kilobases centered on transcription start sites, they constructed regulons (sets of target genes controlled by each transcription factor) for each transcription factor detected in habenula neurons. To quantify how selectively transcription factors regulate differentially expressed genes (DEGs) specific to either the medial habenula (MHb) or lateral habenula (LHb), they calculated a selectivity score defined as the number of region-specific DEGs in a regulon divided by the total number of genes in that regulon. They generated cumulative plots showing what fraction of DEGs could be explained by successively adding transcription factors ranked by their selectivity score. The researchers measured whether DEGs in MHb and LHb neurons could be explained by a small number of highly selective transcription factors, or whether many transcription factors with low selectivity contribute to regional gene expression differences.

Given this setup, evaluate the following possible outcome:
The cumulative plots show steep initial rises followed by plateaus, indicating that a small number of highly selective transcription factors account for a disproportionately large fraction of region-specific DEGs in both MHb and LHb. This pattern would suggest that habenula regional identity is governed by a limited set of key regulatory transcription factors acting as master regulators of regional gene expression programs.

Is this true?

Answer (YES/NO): NO